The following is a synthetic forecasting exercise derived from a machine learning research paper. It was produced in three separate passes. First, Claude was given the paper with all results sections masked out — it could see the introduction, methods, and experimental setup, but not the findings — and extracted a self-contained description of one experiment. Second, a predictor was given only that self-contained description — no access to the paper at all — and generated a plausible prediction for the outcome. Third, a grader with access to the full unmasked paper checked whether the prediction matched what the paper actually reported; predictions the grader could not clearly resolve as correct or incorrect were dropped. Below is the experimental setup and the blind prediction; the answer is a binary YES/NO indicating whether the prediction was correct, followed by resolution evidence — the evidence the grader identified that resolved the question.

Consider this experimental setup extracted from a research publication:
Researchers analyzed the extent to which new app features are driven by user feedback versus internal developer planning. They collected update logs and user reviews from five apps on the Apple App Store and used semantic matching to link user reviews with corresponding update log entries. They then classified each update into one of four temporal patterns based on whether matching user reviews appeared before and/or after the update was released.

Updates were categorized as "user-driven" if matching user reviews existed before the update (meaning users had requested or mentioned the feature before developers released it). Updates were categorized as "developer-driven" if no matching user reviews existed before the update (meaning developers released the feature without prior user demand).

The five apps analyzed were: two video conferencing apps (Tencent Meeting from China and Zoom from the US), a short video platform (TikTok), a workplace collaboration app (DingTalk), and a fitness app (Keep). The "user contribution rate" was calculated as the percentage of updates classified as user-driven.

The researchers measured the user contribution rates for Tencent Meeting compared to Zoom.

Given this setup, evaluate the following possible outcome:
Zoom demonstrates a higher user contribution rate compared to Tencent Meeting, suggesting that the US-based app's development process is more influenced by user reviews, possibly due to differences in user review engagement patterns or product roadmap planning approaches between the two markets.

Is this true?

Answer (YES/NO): NO